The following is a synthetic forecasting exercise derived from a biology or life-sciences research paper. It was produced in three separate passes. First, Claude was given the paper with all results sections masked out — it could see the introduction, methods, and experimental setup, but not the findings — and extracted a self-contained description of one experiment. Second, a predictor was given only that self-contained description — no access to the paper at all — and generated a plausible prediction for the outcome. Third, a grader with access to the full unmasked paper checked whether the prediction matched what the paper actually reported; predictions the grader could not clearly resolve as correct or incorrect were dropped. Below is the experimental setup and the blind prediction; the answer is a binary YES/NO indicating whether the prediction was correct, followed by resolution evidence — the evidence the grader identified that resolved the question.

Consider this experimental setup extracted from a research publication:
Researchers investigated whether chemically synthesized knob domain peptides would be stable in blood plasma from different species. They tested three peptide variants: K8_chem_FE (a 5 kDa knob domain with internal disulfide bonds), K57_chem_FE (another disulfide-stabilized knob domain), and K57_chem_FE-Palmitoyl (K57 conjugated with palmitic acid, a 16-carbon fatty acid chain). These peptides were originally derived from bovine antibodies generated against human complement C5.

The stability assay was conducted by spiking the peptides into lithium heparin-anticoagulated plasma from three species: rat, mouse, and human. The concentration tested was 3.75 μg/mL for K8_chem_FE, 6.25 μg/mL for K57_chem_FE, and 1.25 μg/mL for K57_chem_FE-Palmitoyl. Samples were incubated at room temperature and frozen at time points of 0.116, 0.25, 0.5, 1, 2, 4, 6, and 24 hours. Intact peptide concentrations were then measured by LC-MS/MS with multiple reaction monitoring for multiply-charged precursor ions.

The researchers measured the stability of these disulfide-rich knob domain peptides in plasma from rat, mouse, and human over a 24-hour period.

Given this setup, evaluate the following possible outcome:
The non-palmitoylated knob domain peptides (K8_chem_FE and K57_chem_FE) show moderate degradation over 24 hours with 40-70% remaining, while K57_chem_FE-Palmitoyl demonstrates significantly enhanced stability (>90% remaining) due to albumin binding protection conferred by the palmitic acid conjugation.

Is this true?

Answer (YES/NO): NO